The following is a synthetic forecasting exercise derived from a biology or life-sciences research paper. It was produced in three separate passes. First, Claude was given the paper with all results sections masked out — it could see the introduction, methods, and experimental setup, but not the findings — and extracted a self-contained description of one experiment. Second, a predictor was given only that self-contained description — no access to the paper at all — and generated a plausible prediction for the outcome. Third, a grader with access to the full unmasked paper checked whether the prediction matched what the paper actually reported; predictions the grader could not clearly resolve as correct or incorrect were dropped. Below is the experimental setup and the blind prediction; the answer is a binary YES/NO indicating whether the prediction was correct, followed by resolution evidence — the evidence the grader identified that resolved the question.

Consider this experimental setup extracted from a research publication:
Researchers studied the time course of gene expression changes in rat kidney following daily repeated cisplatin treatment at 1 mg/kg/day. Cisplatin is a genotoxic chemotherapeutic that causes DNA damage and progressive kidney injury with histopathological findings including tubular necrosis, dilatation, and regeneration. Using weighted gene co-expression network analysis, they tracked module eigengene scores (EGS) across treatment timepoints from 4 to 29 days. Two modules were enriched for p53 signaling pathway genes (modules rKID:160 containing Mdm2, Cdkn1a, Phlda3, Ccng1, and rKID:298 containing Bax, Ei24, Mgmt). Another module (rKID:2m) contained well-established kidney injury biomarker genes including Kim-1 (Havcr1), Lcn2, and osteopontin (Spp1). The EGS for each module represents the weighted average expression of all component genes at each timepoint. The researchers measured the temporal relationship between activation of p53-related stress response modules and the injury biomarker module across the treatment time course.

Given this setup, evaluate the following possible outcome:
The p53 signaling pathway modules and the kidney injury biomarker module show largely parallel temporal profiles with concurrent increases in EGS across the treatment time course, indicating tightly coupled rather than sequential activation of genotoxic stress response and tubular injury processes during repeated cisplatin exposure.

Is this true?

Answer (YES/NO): NO